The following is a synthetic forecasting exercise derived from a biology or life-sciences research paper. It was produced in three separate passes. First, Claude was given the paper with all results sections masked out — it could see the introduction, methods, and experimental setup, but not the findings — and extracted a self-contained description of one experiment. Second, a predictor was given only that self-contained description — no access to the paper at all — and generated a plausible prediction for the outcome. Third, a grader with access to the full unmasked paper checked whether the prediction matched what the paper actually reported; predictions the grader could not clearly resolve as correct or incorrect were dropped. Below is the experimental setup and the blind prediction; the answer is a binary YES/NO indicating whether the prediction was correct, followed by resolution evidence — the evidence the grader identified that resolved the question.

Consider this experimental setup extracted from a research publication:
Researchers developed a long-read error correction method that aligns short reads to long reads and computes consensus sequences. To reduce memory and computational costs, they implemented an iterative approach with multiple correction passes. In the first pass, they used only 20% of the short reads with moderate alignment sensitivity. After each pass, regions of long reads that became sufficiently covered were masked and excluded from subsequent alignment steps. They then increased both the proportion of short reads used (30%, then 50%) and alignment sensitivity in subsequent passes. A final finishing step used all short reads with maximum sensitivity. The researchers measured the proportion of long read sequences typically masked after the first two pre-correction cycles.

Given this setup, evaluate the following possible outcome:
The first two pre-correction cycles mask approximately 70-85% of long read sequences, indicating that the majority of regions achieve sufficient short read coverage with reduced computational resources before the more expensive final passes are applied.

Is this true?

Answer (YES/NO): YES